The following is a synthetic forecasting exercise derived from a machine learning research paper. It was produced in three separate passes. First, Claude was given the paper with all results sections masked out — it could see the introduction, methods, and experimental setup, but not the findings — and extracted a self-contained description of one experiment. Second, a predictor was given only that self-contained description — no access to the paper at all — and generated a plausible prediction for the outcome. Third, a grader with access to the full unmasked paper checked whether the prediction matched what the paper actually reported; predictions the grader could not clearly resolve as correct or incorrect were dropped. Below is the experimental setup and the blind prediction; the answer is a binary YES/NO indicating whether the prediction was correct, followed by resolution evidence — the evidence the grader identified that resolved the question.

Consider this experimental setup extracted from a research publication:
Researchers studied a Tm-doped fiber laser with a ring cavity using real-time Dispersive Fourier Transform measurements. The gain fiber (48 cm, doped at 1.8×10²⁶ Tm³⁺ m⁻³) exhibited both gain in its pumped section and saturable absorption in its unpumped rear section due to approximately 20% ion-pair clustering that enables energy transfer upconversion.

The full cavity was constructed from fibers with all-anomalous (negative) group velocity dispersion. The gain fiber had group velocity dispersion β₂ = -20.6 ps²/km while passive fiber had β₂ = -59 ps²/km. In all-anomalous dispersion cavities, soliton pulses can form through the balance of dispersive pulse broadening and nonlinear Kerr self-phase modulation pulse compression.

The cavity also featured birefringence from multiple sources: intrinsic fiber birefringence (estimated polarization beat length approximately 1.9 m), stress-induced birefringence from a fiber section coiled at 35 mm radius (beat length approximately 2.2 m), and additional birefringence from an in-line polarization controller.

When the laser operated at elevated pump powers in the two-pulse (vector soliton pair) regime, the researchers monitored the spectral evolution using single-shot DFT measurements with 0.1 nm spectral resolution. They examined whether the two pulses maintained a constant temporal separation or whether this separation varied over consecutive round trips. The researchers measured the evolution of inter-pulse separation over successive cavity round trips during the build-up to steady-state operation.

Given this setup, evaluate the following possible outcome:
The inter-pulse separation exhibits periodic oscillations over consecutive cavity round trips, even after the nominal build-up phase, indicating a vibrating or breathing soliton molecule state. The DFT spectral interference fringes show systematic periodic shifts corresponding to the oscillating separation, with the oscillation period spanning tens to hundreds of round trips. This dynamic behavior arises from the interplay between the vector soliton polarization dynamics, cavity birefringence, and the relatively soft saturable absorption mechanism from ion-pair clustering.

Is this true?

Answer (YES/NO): NO